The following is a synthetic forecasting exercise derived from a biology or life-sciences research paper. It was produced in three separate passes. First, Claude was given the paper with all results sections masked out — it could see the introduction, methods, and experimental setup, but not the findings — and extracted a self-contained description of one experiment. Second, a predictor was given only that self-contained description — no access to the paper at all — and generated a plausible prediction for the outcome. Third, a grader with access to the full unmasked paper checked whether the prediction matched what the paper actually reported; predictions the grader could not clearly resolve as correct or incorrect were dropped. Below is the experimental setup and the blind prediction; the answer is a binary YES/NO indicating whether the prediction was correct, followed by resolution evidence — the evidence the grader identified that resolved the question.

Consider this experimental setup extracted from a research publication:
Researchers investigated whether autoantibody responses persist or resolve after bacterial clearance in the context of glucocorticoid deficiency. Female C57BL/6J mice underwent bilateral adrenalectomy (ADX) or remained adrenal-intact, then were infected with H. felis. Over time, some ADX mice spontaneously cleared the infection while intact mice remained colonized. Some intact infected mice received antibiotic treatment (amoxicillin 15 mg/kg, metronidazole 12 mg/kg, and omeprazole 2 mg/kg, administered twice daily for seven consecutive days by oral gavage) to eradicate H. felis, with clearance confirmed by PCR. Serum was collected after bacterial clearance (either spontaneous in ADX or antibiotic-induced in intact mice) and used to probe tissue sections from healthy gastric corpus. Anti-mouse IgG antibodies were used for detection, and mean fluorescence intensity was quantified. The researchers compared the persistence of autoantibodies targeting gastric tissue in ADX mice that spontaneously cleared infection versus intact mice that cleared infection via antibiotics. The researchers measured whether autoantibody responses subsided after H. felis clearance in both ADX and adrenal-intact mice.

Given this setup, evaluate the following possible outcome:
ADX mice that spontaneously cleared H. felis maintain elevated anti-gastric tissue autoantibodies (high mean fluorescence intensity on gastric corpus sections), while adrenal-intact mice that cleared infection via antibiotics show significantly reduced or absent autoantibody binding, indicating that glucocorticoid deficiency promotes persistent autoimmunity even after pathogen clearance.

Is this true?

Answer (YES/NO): YES